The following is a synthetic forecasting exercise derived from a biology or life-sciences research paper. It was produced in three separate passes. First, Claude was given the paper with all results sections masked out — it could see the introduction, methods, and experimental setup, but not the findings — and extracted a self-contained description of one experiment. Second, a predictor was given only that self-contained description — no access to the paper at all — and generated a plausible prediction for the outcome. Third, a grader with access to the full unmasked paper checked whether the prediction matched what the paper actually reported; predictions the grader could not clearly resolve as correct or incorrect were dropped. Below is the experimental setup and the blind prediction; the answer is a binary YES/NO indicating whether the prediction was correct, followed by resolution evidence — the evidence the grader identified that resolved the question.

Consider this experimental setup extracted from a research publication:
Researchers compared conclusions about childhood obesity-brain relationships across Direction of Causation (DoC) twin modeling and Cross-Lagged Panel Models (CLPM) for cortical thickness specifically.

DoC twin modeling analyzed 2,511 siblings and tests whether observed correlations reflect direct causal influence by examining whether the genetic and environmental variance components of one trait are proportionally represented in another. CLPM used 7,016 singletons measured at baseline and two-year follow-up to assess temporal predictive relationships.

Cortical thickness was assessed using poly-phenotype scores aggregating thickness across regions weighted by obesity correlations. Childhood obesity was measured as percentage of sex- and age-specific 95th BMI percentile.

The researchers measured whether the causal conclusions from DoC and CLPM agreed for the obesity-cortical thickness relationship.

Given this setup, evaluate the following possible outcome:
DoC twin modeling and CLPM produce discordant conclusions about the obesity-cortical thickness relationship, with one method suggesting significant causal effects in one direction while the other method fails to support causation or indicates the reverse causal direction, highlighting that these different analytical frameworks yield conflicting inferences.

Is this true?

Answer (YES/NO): NO